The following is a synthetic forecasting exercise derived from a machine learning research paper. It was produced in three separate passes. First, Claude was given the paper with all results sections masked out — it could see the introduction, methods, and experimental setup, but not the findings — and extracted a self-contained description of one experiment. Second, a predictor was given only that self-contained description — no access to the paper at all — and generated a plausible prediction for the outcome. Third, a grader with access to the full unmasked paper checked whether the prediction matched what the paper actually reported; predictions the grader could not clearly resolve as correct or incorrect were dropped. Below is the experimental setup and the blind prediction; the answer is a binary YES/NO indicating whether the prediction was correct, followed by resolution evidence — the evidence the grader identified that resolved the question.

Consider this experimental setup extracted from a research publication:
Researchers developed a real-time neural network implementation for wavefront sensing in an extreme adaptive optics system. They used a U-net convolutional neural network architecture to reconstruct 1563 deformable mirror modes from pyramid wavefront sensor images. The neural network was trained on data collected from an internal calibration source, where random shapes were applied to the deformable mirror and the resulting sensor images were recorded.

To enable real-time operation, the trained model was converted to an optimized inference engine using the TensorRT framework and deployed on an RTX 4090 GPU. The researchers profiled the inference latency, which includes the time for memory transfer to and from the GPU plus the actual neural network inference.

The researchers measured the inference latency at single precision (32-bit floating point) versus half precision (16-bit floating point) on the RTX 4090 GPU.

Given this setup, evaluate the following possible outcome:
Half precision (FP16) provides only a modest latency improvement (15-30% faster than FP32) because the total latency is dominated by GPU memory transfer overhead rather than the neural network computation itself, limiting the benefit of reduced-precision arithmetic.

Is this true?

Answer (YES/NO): NO